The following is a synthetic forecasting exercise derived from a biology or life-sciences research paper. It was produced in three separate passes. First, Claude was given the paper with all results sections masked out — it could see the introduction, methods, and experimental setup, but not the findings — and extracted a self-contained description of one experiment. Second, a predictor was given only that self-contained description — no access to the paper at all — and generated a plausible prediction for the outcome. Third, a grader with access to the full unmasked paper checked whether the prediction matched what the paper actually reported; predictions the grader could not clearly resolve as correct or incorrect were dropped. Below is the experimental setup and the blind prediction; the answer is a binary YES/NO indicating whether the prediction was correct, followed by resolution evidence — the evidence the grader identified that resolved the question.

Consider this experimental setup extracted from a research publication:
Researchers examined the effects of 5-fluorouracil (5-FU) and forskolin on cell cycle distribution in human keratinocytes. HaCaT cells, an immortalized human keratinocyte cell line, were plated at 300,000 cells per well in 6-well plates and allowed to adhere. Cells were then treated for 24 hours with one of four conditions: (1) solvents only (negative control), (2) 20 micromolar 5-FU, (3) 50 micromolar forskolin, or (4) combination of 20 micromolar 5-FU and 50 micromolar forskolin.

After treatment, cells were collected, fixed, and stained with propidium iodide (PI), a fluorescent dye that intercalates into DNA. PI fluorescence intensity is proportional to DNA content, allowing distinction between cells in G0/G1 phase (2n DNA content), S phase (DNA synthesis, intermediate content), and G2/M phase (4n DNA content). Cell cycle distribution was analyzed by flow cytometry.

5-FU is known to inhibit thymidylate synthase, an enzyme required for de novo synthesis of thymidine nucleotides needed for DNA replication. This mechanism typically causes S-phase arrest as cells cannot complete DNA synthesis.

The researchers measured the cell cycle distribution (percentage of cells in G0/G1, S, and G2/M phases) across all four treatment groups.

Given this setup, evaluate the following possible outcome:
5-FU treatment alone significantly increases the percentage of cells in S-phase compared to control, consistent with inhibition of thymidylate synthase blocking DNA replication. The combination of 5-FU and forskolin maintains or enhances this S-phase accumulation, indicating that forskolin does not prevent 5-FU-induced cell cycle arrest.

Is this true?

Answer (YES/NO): NO